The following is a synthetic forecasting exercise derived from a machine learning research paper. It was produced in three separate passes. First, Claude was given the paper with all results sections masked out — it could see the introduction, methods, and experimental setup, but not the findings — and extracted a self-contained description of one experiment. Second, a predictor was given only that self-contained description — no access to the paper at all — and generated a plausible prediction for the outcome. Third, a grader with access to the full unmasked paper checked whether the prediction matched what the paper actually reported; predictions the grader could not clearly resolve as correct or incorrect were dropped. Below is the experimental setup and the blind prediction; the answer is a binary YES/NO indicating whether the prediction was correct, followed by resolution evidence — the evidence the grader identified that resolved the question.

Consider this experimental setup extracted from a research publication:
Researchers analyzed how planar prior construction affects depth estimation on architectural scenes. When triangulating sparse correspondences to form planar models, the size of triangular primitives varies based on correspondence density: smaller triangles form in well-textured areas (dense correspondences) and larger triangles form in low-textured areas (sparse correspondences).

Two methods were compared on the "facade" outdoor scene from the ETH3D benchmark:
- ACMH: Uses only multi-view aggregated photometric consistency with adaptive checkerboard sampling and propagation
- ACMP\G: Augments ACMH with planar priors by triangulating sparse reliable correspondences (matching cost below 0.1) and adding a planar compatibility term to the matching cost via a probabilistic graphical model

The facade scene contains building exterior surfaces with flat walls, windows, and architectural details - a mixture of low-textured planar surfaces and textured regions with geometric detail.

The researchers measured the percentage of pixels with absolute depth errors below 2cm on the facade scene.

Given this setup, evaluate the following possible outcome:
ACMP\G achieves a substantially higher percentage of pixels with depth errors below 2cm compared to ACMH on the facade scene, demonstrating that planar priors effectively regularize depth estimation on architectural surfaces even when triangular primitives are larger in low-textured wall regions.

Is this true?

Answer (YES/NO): NO